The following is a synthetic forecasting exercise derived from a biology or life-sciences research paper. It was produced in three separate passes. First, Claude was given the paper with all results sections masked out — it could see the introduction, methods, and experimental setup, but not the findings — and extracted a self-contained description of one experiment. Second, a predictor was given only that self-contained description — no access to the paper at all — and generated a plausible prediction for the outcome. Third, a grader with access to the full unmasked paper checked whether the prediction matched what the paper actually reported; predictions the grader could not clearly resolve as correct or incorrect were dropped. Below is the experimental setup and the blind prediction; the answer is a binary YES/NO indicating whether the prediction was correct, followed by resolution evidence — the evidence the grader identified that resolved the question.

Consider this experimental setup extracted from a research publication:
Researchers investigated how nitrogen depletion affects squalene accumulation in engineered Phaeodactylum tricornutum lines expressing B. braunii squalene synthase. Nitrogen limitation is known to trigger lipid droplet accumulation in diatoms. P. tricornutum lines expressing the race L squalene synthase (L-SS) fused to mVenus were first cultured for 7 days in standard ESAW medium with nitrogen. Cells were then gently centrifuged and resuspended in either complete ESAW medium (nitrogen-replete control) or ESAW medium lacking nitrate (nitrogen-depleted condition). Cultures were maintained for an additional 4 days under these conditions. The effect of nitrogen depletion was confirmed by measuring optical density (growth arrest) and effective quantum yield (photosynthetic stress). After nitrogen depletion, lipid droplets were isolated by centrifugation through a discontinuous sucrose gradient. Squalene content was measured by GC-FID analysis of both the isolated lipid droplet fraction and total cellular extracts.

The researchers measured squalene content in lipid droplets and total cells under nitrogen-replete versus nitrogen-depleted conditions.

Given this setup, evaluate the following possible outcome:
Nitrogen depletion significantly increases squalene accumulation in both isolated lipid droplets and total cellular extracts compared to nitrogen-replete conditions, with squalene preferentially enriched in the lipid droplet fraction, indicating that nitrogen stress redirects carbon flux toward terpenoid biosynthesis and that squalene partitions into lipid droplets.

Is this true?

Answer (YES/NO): NO